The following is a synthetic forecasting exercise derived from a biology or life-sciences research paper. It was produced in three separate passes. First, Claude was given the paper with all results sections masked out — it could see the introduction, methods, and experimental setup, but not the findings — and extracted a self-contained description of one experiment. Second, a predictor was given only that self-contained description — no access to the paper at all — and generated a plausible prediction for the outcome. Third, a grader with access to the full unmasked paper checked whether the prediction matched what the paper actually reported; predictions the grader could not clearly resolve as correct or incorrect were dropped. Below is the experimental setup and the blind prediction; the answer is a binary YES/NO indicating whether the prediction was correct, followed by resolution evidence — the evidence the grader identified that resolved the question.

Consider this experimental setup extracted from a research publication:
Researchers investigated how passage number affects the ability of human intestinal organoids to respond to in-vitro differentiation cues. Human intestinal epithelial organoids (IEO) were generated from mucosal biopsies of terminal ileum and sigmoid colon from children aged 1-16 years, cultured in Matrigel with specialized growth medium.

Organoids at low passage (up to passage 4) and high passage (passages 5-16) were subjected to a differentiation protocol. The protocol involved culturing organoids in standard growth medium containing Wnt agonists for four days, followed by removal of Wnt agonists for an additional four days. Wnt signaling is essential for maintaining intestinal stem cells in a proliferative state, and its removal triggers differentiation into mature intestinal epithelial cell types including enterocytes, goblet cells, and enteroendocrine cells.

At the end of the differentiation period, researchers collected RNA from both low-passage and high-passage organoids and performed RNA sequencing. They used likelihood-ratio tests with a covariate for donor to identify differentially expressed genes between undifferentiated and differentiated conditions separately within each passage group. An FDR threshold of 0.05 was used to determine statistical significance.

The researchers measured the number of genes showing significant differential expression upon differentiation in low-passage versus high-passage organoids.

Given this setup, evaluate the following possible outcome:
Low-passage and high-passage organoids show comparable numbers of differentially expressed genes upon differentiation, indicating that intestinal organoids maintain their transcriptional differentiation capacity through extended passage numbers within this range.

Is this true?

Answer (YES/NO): NO